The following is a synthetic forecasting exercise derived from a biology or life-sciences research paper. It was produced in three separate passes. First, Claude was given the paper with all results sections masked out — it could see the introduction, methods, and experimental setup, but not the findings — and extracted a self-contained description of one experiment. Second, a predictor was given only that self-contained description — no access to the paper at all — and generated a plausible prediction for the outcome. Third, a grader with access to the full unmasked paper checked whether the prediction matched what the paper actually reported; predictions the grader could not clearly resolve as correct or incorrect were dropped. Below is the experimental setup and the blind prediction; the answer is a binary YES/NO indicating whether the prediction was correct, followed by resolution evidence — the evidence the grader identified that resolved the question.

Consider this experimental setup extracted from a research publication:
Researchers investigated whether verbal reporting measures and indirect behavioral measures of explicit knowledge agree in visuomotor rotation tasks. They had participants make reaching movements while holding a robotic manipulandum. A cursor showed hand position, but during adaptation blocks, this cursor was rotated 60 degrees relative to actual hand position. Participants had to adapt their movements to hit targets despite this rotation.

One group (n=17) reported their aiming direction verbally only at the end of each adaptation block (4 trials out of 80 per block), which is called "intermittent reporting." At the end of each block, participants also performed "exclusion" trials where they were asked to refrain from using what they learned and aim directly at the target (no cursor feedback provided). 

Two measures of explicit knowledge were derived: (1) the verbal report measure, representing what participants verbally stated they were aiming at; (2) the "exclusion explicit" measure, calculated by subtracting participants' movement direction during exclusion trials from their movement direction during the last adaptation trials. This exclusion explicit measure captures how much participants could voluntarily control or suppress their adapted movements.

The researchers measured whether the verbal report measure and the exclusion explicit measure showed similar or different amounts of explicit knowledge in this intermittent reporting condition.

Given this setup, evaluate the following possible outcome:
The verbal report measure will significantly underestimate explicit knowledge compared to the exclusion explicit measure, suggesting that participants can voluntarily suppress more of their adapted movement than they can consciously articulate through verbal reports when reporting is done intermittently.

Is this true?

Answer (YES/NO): NO